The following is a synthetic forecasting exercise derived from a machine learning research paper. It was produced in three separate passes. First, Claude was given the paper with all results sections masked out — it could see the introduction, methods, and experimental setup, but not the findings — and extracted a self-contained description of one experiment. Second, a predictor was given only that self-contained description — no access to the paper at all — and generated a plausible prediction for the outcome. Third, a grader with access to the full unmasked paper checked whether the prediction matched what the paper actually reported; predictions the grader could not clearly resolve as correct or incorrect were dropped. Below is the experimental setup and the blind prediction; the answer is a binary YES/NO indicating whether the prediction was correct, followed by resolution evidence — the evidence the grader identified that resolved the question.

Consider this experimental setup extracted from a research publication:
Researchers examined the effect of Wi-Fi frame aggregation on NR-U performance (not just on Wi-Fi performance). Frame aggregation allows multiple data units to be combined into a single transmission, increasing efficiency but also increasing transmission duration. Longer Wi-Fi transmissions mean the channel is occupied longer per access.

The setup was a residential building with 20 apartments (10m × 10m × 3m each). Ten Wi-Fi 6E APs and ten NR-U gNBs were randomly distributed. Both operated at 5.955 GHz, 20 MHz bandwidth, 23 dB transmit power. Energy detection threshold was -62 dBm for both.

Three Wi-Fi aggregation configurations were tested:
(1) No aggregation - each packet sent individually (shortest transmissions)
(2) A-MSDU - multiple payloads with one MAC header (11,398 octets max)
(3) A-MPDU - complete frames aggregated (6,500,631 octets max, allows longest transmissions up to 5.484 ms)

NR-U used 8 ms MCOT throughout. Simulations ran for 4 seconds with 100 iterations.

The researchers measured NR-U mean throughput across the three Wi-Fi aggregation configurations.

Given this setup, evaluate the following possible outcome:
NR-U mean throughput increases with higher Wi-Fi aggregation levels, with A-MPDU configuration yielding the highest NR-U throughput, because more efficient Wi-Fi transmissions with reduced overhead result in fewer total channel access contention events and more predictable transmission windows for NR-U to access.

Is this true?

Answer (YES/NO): NO